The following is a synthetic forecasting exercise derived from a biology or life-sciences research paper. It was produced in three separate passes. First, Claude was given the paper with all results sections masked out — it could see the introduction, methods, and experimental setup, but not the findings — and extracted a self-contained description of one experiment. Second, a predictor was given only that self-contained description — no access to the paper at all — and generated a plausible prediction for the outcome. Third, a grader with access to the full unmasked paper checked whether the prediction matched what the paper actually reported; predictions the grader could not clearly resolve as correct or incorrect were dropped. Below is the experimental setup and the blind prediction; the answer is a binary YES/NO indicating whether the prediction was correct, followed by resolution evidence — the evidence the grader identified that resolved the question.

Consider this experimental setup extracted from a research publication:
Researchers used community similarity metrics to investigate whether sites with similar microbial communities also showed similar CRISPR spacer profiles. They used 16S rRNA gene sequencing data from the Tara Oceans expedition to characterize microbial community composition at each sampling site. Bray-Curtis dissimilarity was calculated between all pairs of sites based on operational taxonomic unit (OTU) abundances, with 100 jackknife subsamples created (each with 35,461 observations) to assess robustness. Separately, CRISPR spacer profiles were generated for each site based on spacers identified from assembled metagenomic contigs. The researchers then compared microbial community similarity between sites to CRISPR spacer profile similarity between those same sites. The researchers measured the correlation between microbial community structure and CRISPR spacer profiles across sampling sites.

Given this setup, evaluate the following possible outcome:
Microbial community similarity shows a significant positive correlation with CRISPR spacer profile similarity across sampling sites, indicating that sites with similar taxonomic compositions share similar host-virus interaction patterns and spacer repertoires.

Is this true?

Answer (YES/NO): YES